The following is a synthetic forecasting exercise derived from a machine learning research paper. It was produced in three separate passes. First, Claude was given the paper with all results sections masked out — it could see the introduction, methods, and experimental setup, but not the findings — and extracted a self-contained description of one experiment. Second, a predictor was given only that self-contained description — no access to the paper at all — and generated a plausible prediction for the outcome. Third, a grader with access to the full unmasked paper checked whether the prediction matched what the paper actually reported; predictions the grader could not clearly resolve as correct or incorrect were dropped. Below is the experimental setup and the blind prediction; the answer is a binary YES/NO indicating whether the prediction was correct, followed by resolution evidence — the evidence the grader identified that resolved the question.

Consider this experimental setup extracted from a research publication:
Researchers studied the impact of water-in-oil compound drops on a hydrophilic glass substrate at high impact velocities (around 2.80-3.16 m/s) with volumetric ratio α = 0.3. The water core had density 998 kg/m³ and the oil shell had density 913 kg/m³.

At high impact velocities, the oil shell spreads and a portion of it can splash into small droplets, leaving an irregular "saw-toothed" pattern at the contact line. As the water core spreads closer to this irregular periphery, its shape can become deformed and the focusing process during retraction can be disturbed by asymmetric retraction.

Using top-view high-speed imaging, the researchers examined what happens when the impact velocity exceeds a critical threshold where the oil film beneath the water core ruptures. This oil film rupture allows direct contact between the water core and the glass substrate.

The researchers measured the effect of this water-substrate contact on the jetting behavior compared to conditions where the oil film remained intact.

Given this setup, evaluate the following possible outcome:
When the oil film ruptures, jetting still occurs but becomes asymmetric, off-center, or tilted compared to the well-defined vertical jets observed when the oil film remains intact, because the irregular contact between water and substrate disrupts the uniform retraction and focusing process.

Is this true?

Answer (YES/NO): NO